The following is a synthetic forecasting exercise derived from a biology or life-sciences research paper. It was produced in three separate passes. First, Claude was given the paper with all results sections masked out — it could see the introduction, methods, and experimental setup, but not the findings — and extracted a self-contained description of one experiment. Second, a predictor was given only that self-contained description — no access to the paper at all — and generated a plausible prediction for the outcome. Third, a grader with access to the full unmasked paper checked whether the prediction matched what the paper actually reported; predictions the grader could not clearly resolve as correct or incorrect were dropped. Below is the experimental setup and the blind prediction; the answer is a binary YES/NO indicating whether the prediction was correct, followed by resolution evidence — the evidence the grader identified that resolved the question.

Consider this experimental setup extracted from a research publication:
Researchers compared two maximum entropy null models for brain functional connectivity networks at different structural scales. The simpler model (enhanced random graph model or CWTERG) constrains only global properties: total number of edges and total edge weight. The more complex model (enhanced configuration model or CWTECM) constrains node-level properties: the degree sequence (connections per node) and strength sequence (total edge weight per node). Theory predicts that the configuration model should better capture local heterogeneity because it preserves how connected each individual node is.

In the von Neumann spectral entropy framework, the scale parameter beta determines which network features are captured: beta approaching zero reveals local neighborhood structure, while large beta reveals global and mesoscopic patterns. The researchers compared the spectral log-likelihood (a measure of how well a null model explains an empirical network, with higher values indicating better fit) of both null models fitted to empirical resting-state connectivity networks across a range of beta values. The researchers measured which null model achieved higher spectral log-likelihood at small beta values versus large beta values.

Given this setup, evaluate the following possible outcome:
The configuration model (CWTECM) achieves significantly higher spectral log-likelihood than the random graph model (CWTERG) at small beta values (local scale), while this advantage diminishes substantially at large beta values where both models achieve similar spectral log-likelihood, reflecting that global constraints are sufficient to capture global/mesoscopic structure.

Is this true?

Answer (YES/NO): NO